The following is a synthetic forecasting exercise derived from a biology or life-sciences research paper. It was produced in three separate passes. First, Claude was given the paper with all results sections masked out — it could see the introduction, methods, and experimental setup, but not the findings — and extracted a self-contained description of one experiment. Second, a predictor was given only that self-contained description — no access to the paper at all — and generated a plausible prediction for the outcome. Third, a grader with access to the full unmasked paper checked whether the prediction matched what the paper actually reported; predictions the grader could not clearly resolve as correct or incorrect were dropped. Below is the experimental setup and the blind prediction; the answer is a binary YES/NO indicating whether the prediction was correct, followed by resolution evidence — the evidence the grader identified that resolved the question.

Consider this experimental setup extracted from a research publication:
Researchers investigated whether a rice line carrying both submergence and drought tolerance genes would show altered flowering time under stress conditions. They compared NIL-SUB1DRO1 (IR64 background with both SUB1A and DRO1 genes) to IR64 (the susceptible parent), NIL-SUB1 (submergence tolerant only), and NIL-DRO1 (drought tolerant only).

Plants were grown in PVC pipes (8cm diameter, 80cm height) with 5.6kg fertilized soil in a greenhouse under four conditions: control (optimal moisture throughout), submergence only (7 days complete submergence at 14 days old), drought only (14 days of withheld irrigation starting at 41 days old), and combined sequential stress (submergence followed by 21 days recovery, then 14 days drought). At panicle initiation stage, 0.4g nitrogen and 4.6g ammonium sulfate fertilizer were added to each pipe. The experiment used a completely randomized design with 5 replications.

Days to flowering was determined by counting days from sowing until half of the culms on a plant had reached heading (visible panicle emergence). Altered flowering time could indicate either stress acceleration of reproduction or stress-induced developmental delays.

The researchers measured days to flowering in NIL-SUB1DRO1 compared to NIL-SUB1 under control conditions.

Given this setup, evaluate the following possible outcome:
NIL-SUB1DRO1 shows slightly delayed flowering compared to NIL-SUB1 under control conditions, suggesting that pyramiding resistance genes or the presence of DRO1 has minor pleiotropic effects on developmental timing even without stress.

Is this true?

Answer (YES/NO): NO